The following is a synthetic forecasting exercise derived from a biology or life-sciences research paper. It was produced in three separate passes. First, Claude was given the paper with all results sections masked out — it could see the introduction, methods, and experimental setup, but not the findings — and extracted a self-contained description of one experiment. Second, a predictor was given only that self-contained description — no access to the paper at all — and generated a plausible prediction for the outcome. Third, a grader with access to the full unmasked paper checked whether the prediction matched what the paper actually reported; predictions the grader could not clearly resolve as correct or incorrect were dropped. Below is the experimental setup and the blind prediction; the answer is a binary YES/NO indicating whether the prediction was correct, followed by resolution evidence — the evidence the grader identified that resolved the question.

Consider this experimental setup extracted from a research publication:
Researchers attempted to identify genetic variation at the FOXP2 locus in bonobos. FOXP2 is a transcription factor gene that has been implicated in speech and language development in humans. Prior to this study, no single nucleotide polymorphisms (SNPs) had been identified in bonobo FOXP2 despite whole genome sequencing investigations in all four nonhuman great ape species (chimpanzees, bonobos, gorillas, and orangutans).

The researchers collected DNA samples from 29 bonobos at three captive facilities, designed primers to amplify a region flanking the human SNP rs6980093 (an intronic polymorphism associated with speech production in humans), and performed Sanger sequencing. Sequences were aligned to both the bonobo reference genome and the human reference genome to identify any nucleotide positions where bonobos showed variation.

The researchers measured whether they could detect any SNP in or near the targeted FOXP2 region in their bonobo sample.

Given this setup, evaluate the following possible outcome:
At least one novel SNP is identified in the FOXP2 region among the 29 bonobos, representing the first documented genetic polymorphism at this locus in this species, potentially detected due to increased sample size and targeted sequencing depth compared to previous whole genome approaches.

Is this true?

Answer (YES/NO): YES